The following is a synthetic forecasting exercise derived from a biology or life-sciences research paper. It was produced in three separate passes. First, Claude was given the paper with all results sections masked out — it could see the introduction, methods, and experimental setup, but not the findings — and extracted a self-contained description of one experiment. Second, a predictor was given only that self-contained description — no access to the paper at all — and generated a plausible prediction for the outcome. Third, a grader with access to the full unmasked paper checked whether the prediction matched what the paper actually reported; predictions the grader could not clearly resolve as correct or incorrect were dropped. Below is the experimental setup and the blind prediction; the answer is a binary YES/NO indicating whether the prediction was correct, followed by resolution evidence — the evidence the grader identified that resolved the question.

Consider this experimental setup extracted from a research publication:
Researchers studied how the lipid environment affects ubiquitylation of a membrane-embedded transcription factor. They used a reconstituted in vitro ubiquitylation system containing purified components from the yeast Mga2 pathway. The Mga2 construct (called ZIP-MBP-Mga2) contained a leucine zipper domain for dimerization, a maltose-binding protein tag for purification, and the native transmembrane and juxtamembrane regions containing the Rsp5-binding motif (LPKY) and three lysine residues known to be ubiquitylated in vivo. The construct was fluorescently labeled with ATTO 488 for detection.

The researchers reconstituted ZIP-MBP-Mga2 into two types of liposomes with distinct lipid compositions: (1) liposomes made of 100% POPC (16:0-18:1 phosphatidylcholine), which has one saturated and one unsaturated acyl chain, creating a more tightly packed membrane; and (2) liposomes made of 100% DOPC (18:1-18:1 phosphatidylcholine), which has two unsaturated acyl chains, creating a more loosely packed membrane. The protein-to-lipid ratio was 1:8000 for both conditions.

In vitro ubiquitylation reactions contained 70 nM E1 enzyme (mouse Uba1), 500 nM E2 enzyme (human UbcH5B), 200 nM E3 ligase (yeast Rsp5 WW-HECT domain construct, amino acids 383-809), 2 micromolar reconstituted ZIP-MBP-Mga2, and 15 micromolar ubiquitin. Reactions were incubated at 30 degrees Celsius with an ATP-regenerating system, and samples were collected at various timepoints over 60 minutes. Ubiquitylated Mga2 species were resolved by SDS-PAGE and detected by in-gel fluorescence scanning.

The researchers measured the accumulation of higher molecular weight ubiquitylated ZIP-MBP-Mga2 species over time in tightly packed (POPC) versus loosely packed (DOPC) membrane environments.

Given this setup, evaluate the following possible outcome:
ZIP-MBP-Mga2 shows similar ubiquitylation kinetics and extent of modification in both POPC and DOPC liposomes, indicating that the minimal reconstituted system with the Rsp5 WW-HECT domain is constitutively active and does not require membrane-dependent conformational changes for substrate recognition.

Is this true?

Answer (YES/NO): NO